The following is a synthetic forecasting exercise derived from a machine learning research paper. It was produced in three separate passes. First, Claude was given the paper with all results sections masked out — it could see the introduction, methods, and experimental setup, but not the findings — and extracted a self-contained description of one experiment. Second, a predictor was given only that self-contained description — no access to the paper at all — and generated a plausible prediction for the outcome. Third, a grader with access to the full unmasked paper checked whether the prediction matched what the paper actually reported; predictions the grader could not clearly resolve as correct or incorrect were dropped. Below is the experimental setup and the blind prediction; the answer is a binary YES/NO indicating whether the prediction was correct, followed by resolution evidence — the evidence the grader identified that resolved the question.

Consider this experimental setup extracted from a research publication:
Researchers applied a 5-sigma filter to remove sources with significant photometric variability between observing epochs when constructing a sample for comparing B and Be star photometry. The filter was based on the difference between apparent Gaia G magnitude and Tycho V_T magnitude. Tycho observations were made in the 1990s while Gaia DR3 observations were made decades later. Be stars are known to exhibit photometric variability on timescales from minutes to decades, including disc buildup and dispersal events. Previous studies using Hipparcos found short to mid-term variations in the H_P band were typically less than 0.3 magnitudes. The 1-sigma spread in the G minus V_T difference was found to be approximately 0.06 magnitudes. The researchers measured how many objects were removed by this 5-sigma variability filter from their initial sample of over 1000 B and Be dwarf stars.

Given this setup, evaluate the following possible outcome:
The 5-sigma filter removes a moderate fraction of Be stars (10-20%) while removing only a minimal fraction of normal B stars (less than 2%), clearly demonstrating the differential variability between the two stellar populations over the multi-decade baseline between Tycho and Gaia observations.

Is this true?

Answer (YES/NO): NO